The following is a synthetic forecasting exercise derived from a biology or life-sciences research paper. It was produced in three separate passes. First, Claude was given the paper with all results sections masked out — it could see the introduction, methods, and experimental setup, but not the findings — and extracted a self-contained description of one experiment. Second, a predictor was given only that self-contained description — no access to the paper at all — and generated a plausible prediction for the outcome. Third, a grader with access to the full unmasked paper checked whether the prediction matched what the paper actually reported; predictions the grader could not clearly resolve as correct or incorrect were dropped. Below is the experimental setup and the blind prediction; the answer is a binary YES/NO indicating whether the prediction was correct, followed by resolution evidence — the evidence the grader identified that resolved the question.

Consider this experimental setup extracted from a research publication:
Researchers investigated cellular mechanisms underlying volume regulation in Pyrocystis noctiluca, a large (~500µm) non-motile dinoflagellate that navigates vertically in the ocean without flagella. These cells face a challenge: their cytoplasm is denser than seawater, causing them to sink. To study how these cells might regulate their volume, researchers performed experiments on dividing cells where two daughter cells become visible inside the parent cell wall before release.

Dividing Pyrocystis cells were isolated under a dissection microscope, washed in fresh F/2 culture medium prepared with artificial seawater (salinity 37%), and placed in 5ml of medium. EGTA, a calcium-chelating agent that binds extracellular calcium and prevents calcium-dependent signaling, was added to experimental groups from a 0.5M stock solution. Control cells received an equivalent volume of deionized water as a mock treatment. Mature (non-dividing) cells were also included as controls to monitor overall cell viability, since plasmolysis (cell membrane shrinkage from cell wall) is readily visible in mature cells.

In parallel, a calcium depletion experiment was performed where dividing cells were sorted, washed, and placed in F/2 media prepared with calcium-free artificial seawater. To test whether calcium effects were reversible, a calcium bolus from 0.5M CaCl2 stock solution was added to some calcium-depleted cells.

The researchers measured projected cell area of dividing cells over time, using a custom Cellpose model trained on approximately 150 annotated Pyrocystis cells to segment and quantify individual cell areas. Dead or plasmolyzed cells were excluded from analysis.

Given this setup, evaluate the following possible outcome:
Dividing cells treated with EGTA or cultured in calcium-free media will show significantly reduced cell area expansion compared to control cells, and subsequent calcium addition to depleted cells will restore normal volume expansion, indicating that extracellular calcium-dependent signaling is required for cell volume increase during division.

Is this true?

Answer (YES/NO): NO